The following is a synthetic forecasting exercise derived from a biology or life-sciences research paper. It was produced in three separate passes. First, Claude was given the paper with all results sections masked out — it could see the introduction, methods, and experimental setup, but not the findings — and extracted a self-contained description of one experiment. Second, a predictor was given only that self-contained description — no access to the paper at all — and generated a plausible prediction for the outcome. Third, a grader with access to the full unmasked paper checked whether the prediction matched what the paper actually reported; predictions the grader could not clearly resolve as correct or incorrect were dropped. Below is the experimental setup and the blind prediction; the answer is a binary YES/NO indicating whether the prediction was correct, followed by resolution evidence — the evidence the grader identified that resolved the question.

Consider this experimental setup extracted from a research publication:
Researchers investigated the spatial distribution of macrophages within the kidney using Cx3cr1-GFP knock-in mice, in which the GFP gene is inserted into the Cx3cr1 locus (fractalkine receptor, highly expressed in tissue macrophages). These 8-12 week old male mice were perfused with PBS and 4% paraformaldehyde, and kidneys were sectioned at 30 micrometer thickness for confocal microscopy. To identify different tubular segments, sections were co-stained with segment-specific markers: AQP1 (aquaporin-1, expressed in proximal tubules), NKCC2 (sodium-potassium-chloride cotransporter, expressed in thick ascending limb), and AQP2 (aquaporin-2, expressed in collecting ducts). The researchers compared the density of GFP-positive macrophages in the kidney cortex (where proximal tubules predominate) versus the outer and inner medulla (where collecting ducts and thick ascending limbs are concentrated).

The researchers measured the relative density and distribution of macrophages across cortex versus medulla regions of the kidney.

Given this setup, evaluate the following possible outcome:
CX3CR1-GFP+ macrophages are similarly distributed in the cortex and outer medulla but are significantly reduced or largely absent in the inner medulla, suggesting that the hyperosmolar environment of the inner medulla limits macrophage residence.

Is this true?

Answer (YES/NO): NO